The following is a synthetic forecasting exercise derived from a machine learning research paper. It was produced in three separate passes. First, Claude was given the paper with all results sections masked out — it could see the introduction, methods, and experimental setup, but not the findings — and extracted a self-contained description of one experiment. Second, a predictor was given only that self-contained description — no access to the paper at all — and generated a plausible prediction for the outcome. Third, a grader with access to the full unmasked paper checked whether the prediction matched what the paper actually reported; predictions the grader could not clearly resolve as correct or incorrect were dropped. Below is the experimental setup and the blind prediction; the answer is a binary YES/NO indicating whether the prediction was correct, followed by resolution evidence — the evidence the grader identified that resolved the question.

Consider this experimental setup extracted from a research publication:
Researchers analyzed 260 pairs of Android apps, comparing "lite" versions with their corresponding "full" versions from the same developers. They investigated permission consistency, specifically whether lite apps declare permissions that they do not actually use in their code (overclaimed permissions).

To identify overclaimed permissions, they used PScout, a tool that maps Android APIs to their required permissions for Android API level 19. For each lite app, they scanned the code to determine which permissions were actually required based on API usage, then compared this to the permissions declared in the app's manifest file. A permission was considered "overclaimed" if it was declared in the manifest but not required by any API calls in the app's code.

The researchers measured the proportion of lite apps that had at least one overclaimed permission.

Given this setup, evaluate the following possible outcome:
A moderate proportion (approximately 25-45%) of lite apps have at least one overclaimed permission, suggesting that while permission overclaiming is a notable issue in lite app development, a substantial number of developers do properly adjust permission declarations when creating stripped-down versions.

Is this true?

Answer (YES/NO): NO